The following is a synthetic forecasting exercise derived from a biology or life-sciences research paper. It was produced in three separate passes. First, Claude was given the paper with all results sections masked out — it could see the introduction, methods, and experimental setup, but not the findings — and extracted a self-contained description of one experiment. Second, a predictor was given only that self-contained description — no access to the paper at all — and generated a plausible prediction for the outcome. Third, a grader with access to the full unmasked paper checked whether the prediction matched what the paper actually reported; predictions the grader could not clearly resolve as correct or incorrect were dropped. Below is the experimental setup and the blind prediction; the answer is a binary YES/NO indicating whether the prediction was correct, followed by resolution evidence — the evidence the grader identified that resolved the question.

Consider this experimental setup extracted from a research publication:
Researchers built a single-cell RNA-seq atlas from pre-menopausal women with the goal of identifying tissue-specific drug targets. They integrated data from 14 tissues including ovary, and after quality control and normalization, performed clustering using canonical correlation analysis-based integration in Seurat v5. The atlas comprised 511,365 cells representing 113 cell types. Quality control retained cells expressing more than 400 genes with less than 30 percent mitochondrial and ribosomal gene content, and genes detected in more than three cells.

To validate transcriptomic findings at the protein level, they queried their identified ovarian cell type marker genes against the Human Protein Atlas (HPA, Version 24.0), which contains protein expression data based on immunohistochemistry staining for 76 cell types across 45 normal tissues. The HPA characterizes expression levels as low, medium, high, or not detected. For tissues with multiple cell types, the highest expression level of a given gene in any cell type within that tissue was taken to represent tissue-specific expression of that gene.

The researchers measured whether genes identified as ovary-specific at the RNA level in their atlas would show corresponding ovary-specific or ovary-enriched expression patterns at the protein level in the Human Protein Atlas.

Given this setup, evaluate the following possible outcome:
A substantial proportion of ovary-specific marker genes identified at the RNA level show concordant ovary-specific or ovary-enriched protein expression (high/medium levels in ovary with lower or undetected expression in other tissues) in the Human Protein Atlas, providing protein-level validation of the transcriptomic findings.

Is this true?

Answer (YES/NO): NO